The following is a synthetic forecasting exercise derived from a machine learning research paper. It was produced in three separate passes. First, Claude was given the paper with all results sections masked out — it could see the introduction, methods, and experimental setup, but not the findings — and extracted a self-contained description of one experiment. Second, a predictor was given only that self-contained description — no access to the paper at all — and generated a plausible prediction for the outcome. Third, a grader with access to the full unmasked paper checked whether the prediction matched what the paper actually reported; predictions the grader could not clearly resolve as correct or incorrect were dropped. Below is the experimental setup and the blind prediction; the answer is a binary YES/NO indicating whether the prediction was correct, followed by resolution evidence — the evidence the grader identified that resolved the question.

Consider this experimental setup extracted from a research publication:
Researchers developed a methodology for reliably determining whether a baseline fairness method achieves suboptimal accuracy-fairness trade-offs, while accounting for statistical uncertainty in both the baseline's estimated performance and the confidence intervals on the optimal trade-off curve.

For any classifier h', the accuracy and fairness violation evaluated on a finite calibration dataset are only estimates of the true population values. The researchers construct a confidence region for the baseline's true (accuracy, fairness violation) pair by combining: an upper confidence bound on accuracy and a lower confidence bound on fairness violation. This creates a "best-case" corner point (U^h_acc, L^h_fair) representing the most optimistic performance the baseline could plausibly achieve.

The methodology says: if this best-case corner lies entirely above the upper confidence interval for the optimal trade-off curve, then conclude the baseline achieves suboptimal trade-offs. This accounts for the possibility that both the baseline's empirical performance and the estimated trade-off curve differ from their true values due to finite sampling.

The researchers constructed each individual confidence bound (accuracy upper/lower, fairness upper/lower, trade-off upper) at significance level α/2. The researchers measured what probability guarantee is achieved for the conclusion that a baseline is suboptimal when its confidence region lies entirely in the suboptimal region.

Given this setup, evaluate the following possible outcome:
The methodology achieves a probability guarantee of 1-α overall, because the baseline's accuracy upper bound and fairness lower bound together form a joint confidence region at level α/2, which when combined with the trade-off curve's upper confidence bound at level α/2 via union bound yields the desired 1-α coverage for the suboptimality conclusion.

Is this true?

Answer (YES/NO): NO